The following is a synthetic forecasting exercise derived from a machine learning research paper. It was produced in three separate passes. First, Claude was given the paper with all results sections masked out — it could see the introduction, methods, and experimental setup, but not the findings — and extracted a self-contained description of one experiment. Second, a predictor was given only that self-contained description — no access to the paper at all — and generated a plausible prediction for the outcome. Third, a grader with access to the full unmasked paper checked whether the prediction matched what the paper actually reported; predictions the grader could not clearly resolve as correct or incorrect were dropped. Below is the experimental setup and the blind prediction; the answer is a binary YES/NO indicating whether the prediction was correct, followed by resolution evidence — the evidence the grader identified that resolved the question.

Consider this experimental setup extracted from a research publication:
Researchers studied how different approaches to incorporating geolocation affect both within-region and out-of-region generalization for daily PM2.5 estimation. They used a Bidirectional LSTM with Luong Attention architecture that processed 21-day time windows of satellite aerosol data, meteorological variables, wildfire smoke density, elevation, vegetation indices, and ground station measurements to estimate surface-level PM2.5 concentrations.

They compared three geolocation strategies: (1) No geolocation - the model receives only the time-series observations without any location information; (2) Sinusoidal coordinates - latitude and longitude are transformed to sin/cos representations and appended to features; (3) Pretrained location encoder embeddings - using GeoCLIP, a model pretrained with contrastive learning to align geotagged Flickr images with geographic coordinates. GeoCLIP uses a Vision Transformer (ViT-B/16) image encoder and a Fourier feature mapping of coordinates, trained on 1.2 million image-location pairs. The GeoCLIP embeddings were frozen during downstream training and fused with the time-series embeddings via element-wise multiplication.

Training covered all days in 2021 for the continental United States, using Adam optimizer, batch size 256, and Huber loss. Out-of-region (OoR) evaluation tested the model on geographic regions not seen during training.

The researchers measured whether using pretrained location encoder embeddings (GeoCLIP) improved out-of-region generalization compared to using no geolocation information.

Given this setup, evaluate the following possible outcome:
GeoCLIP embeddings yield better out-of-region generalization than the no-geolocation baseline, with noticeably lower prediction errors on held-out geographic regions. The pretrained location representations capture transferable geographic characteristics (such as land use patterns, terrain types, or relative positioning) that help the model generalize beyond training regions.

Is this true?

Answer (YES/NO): YES